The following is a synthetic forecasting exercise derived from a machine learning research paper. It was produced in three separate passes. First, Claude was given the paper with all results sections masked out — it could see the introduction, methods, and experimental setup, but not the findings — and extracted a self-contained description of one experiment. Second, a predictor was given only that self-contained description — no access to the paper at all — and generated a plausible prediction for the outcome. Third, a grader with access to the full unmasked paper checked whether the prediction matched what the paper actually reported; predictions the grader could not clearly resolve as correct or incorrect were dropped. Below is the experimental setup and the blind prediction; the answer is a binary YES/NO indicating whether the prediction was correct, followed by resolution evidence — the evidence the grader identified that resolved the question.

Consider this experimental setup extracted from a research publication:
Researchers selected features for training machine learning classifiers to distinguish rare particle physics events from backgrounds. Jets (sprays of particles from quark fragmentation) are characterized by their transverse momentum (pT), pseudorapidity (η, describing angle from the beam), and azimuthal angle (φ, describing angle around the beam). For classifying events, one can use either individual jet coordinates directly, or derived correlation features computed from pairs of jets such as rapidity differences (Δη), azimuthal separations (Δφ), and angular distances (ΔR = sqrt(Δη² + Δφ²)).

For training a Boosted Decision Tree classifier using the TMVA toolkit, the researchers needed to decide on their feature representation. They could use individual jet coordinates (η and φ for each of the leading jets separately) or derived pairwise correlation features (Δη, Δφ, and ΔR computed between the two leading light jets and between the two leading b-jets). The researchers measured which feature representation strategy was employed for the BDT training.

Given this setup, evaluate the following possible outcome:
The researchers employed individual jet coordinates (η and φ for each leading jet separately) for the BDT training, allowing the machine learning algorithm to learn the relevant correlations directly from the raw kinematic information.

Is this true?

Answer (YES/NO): NO